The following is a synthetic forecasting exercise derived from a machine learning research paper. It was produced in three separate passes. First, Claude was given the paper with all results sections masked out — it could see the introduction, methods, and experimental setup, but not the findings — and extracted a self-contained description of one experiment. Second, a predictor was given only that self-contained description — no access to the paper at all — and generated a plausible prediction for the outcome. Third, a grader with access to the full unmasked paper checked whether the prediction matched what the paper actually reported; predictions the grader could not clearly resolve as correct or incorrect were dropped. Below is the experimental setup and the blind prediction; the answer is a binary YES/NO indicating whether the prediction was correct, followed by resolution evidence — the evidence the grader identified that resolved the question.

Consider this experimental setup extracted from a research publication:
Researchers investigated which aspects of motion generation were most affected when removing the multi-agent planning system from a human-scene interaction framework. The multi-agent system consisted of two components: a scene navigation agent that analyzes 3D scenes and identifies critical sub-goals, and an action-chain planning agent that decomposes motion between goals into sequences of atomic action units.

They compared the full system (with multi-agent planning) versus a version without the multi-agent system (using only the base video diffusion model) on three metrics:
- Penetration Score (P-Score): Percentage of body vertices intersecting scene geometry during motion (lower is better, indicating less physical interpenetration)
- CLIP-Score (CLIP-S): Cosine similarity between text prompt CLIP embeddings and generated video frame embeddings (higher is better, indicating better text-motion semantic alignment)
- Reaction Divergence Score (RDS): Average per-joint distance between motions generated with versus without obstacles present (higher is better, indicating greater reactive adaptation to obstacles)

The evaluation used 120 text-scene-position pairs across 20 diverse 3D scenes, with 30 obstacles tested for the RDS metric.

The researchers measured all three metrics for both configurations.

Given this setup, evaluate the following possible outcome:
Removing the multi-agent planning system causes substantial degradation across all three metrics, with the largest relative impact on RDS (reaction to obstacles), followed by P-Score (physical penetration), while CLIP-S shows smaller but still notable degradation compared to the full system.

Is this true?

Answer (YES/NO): NO